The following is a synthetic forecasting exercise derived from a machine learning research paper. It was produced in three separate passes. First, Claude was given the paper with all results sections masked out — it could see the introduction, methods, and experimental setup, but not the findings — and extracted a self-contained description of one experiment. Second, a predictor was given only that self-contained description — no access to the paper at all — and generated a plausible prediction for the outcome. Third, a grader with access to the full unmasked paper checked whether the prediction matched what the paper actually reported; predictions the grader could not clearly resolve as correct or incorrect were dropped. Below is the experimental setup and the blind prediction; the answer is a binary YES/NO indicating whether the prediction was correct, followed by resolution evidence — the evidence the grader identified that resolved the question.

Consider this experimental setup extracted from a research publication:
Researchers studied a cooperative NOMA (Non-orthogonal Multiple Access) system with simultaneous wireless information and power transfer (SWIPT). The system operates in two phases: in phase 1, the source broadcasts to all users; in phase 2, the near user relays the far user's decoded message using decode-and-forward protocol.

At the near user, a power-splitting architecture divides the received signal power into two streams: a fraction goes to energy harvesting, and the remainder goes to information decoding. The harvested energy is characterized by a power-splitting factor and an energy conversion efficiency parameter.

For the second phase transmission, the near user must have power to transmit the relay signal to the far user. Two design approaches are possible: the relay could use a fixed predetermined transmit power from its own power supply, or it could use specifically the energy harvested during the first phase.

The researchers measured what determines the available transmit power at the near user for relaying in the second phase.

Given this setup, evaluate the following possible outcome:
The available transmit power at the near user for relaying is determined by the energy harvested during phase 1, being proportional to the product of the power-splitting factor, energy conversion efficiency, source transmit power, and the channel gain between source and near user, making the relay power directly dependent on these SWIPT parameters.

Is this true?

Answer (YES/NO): YES